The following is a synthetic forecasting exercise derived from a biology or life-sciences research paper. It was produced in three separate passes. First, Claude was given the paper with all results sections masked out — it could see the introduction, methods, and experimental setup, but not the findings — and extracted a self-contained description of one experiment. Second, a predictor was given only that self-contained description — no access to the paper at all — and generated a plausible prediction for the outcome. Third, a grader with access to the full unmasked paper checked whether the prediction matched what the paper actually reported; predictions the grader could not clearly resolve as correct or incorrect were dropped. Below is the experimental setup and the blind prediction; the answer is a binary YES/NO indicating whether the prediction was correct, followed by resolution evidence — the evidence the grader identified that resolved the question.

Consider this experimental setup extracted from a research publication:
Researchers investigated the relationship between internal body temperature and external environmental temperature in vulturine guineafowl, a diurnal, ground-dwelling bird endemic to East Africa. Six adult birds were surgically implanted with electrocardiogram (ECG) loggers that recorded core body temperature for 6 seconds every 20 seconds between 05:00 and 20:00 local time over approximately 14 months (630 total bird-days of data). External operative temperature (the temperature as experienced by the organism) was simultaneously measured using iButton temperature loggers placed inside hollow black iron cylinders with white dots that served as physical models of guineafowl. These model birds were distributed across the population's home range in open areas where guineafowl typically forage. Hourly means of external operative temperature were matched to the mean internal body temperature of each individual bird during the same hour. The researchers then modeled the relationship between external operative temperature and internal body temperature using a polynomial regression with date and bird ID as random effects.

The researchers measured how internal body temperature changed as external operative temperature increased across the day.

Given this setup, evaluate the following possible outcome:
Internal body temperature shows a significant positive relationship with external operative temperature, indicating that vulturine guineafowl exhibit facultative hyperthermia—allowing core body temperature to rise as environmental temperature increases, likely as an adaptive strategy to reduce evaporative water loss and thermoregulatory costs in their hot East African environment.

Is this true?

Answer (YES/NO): NO